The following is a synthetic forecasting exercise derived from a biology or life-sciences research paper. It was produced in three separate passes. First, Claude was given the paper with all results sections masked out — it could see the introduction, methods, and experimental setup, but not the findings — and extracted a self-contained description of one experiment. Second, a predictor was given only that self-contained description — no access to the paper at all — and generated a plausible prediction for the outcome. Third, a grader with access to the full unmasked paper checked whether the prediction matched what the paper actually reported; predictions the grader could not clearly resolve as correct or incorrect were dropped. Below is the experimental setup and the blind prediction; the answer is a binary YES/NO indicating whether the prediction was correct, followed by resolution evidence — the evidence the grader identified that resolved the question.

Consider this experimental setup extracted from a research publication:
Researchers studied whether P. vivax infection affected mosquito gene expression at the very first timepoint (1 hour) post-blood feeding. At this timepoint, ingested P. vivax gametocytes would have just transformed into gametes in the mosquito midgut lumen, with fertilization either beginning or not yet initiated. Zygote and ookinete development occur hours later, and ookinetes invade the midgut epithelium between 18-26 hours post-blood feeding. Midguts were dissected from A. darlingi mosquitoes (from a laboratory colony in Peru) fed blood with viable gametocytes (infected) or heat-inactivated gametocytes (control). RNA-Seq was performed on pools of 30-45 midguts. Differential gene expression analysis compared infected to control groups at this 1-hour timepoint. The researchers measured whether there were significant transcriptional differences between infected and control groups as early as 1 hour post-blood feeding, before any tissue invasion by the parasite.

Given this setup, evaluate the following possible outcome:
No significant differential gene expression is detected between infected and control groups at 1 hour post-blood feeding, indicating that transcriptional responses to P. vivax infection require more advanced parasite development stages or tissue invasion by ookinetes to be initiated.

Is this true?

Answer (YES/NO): NO